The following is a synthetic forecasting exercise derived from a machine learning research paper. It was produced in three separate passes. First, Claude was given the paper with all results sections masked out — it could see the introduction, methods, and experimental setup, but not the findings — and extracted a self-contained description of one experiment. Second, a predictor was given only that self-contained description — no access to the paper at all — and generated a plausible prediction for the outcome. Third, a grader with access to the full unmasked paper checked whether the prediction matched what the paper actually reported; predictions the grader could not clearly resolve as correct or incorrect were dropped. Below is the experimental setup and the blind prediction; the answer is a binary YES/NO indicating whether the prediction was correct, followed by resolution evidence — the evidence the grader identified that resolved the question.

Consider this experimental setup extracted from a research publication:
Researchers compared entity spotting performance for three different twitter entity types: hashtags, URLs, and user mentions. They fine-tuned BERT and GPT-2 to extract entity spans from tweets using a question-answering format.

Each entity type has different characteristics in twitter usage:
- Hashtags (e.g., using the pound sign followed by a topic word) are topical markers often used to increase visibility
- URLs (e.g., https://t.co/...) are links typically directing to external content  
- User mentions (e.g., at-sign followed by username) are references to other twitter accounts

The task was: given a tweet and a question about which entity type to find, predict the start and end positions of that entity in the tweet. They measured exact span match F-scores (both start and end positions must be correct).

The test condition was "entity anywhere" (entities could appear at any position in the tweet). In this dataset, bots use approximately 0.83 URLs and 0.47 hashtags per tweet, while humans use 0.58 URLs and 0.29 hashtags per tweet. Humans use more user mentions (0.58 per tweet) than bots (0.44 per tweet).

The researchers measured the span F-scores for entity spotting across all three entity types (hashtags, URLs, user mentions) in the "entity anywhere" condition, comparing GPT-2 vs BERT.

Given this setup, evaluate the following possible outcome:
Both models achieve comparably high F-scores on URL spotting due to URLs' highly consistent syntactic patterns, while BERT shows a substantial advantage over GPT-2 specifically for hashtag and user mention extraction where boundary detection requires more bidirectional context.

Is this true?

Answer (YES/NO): NO